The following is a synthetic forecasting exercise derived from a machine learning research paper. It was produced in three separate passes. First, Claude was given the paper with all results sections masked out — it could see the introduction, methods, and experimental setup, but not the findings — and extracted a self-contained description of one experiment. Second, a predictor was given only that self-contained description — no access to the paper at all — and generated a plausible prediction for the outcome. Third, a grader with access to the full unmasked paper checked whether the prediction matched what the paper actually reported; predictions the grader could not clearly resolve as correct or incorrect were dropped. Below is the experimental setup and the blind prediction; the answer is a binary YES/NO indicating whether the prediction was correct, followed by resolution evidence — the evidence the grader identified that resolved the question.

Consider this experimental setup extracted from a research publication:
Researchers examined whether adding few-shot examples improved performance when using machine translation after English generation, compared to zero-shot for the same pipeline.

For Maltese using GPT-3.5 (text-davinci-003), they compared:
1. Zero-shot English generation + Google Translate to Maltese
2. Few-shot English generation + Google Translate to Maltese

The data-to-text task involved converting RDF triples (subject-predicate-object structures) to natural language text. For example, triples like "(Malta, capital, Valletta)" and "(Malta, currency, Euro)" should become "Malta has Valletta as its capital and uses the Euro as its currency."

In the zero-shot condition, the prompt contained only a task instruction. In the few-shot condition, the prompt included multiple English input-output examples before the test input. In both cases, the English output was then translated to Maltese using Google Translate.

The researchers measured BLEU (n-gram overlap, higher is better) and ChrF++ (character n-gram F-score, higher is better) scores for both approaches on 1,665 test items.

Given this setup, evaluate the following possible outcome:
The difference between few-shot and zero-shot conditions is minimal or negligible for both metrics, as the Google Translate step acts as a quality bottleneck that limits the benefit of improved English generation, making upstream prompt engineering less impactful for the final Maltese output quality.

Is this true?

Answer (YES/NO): YES